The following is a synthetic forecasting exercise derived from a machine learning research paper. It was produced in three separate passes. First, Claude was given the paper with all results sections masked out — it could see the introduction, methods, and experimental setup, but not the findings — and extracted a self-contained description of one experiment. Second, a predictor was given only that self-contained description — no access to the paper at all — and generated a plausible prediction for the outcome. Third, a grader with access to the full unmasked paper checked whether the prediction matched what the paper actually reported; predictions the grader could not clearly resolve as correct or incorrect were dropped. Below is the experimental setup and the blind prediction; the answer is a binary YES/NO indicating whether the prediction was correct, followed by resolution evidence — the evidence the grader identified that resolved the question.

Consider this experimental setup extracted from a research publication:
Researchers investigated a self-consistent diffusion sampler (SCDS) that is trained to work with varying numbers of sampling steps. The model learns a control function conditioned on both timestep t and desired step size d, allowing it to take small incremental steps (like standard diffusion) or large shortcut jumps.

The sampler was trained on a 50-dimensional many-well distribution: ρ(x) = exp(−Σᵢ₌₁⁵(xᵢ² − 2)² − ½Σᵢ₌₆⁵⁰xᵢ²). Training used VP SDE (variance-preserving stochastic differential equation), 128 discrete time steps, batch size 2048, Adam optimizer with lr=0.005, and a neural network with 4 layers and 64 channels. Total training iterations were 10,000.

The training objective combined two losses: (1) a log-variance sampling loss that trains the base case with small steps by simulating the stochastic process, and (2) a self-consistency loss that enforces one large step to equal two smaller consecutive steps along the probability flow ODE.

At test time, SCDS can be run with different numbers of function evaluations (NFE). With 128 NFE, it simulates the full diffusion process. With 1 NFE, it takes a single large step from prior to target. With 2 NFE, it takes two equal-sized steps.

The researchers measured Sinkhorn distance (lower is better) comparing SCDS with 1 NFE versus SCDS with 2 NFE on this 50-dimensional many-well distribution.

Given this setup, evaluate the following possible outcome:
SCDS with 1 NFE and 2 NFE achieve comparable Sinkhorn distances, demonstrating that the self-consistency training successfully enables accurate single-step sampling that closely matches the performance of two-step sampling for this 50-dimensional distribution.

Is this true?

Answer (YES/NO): NO